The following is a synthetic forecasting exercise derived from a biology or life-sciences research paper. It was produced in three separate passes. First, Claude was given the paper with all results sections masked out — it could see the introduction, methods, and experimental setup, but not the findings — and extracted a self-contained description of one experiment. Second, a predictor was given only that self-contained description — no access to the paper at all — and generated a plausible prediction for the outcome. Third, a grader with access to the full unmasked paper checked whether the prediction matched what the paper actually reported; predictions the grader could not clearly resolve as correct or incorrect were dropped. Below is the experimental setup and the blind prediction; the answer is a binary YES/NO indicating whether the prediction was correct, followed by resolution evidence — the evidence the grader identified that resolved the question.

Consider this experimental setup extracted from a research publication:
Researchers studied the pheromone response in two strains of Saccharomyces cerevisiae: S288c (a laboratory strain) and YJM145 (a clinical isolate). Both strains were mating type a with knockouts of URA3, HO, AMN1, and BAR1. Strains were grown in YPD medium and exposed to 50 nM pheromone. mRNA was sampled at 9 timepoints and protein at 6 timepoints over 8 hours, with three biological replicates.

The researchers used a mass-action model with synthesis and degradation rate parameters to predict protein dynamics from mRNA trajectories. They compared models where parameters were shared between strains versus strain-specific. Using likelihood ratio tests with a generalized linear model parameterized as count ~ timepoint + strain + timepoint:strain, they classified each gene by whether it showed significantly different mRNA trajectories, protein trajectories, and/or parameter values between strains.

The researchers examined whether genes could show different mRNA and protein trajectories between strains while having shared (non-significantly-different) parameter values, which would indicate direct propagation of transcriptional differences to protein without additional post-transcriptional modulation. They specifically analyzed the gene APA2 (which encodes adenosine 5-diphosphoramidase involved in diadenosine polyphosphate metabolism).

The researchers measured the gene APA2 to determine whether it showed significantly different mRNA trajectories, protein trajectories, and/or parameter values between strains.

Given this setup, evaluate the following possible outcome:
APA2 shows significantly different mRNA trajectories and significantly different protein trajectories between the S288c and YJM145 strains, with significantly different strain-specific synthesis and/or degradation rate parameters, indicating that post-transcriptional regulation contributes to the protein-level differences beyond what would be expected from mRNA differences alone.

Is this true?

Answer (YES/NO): NO